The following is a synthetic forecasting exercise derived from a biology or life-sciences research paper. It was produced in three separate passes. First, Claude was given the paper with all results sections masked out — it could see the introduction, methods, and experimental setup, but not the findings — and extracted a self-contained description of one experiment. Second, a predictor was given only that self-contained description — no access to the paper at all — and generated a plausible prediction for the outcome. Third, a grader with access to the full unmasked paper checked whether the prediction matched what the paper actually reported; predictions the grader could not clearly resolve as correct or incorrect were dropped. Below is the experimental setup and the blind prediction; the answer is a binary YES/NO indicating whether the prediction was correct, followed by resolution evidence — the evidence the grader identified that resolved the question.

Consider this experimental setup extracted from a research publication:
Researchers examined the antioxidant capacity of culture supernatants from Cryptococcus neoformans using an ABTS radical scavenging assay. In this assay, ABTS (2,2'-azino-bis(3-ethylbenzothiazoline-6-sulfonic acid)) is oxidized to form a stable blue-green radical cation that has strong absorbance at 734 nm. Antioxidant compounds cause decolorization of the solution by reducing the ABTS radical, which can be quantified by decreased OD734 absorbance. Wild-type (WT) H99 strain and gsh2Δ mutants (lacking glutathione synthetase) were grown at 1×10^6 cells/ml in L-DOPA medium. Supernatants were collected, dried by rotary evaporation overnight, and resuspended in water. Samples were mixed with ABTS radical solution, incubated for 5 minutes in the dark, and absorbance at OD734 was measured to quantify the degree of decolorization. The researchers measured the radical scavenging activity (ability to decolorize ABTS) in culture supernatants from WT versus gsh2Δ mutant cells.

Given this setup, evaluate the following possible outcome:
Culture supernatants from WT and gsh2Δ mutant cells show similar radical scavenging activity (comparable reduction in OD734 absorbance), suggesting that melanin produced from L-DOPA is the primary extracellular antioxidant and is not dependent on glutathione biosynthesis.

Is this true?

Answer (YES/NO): NO